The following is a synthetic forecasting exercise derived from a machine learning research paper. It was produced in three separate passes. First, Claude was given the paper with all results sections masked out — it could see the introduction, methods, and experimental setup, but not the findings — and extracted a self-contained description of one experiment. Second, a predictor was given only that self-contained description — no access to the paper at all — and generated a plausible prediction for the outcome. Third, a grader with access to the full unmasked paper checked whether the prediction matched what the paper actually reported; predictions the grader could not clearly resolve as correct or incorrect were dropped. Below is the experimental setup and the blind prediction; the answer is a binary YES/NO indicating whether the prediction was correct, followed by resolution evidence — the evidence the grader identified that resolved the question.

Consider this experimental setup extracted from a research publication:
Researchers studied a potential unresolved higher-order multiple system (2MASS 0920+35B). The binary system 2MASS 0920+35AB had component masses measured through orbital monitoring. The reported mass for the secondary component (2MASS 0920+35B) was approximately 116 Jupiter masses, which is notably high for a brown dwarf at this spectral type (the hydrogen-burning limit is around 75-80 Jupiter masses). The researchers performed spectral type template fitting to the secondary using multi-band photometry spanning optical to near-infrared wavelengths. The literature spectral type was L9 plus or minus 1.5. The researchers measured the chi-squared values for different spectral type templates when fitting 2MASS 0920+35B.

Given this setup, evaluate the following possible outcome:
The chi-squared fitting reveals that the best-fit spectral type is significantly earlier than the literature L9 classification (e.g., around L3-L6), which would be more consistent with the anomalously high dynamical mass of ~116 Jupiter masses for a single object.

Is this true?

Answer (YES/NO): NO